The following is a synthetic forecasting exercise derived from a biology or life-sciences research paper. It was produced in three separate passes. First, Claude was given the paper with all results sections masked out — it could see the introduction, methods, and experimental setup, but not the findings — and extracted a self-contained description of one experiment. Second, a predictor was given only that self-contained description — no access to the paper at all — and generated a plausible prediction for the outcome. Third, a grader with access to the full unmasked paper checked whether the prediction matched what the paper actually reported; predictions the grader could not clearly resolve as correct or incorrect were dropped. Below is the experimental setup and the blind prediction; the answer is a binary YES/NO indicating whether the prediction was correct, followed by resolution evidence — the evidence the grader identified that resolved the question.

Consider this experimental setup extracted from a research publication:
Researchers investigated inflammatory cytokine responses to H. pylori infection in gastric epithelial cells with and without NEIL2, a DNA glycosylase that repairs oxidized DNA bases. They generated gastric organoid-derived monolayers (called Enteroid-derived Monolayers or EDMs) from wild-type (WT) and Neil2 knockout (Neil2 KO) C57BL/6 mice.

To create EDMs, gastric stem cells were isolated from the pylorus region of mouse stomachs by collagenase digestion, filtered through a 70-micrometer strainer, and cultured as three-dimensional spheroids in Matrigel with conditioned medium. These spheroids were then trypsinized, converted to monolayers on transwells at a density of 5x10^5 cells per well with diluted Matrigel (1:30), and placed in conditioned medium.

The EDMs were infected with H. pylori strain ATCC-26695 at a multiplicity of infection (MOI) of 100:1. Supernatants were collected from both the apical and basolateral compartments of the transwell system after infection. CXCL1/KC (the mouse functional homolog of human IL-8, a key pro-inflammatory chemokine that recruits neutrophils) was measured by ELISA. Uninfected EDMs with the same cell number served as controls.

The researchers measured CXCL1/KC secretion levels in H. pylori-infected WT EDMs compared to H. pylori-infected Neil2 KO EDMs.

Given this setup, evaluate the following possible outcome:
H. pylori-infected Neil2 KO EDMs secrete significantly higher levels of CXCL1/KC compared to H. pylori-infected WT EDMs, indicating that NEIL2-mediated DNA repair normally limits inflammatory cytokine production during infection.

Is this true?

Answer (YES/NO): YES